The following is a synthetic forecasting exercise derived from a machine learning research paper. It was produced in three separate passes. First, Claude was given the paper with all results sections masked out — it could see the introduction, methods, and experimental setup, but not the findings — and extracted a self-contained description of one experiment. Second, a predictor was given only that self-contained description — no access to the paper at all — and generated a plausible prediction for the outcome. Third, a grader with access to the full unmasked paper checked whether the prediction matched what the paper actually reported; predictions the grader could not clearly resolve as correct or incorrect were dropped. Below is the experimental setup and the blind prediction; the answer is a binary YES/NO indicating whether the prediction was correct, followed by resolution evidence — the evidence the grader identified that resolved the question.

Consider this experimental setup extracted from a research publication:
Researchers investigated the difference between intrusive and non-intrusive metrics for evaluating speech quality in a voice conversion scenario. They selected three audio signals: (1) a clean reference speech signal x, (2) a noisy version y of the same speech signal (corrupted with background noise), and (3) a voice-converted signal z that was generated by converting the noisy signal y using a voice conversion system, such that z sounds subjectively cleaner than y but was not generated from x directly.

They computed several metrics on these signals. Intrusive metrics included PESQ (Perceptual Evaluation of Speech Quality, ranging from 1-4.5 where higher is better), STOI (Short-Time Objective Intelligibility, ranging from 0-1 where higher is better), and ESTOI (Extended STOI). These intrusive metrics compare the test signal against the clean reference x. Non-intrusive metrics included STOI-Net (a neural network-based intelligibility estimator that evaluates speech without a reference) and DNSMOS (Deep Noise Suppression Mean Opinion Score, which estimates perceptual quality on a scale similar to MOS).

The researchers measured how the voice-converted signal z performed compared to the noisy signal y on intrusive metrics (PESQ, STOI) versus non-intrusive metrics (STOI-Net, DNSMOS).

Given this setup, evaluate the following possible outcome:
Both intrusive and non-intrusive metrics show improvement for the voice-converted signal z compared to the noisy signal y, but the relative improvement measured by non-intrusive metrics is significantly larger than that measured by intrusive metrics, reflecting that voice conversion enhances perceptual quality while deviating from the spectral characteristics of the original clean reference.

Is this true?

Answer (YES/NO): NO